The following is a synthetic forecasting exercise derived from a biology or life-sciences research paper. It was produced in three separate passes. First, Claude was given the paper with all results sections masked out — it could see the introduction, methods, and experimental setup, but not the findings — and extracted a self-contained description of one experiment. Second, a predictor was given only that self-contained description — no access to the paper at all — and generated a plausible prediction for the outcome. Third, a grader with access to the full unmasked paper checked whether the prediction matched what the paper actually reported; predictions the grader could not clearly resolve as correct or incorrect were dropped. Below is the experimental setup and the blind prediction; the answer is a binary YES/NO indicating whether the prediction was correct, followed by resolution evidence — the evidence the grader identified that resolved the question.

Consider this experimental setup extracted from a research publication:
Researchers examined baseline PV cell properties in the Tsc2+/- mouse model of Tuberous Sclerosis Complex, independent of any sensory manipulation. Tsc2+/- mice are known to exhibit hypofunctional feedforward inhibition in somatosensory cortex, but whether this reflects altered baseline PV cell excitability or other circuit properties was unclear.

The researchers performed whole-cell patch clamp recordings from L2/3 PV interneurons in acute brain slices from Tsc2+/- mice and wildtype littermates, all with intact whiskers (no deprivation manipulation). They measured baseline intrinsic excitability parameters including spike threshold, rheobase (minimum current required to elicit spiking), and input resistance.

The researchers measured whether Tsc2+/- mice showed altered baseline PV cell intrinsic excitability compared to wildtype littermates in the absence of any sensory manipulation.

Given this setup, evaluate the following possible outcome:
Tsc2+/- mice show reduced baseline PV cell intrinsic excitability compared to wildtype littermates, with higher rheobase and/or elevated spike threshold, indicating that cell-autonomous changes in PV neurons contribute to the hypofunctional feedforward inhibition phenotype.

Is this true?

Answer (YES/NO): YES